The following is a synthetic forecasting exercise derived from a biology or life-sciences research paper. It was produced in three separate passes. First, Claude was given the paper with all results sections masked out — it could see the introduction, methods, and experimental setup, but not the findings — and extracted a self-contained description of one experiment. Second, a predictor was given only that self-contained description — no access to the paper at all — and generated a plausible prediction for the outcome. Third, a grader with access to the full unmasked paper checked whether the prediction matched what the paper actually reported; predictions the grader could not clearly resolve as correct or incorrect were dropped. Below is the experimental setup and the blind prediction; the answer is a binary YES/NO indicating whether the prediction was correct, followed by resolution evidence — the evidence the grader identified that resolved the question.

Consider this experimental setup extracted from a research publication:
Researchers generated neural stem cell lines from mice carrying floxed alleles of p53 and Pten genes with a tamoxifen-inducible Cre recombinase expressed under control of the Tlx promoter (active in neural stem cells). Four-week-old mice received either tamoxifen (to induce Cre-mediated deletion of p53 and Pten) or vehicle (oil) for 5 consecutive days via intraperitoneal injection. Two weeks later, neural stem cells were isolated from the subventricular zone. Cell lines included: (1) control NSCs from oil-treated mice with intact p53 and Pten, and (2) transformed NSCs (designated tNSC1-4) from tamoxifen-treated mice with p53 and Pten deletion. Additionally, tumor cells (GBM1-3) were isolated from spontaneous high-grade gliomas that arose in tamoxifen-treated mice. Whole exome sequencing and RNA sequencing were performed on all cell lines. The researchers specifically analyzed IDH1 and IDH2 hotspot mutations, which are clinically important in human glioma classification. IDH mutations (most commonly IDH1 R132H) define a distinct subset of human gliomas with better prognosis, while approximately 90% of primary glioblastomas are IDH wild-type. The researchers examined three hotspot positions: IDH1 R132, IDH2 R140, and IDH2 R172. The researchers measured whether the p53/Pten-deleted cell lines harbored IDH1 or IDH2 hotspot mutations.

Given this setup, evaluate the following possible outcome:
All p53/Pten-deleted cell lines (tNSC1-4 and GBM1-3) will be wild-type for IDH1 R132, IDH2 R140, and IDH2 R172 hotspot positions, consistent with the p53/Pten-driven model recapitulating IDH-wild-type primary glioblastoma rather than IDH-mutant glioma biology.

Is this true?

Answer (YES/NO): YES